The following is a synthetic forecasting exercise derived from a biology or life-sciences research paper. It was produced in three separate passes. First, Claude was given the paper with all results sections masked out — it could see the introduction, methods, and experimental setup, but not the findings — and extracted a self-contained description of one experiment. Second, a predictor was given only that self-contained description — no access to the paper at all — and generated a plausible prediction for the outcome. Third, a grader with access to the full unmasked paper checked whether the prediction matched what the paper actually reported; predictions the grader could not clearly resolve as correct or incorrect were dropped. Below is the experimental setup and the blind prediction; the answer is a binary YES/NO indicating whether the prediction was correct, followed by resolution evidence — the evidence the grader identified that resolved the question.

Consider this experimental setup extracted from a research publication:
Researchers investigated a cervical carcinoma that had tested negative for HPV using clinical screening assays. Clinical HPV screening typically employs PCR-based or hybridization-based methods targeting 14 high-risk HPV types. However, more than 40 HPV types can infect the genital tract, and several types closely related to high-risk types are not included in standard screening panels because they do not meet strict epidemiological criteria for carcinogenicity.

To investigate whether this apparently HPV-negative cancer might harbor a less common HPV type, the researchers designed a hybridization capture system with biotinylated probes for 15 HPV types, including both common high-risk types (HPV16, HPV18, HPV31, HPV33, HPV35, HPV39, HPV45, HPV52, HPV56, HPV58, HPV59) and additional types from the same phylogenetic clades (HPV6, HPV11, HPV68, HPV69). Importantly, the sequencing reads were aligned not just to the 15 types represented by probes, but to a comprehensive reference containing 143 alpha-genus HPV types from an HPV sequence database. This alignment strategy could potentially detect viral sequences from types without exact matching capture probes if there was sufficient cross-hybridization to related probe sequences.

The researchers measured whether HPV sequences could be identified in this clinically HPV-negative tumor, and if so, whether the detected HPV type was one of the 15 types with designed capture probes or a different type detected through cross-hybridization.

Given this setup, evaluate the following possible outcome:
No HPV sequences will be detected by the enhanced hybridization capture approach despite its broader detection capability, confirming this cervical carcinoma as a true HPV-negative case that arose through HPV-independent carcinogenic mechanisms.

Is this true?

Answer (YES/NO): NO